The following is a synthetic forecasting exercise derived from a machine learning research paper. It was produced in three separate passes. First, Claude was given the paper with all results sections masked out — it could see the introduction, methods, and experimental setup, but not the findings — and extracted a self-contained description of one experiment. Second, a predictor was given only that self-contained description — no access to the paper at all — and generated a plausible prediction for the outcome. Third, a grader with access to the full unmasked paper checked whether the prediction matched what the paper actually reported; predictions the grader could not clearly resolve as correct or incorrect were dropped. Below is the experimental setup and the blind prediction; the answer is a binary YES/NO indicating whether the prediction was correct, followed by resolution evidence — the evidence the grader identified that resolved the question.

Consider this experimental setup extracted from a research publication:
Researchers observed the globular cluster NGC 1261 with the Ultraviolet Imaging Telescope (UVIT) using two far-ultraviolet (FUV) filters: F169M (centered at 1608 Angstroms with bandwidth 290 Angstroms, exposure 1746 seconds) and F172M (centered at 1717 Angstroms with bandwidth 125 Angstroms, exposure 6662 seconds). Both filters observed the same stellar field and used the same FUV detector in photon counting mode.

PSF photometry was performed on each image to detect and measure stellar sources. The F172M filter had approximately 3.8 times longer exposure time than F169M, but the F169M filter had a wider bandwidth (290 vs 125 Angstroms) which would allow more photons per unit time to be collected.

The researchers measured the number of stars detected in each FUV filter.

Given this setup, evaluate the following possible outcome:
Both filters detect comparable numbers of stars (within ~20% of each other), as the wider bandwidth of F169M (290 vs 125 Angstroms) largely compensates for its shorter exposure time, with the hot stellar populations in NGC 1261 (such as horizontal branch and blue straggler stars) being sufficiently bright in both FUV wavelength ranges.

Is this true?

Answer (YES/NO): NO